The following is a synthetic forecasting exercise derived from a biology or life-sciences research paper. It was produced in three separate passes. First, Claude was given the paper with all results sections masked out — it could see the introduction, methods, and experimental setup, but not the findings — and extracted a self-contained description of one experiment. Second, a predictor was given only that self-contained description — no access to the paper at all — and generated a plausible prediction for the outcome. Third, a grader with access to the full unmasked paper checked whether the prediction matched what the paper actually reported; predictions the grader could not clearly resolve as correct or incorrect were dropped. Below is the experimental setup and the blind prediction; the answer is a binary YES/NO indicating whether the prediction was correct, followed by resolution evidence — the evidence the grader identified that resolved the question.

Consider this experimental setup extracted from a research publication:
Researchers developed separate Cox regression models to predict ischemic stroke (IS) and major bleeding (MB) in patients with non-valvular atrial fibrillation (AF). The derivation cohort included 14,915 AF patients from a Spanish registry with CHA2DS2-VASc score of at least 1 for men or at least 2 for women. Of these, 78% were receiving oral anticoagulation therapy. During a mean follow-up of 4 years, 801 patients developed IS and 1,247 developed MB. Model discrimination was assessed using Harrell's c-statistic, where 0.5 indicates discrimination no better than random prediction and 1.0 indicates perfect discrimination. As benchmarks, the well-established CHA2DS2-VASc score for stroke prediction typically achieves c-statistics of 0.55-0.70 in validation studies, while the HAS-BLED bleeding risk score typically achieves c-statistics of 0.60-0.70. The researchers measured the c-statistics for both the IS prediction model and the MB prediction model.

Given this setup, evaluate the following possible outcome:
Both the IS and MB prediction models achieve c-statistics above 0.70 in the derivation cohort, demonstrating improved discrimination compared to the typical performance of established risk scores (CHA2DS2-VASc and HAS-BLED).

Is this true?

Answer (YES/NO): NO